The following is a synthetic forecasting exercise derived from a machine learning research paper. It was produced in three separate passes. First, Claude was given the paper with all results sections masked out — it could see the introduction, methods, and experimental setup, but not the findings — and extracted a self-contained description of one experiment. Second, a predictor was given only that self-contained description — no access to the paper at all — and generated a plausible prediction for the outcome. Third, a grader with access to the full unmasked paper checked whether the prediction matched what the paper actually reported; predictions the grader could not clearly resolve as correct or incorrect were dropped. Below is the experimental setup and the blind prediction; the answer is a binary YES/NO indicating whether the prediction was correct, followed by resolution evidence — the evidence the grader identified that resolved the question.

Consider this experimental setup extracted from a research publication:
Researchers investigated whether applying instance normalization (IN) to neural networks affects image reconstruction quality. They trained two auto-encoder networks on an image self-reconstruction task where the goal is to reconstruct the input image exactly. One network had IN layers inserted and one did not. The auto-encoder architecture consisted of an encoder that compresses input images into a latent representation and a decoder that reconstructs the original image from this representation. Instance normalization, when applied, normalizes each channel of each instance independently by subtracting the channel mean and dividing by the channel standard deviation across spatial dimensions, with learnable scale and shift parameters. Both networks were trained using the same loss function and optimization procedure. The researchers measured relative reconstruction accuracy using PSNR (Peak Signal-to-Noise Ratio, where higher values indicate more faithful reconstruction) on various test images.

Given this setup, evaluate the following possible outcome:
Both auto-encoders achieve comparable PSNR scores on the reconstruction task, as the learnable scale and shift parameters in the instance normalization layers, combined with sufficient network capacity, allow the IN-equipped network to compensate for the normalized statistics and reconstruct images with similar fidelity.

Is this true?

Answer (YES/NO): NO